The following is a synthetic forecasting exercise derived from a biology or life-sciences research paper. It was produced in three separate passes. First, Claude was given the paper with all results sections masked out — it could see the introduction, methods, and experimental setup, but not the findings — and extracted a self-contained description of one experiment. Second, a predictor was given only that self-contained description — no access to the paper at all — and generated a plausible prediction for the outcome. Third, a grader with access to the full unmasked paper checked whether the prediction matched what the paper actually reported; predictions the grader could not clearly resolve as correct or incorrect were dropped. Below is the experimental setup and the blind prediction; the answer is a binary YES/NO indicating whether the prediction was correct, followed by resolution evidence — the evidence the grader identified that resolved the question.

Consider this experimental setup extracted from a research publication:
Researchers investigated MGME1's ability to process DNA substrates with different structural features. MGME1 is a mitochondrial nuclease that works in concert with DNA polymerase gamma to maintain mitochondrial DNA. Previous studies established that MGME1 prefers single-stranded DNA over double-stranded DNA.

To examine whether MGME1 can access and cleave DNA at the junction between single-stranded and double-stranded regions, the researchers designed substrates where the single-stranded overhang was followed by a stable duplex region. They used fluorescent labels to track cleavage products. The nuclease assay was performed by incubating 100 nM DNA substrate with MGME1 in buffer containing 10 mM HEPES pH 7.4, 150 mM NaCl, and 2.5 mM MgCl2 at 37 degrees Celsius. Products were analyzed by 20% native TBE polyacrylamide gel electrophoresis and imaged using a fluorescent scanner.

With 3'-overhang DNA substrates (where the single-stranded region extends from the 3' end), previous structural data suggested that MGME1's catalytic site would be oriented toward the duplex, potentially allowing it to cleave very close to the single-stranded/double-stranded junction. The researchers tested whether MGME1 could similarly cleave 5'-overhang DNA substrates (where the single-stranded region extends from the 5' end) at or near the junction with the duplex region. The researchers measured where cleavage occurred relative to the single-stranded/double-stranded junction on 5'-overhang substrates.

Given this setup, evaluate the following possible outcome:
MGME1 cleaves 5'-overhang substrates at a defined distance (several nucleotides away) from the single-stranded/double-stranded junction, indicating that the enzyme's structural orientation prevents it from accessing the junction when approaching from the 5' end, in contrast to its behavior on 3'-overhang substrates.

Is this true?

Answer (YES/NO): YES